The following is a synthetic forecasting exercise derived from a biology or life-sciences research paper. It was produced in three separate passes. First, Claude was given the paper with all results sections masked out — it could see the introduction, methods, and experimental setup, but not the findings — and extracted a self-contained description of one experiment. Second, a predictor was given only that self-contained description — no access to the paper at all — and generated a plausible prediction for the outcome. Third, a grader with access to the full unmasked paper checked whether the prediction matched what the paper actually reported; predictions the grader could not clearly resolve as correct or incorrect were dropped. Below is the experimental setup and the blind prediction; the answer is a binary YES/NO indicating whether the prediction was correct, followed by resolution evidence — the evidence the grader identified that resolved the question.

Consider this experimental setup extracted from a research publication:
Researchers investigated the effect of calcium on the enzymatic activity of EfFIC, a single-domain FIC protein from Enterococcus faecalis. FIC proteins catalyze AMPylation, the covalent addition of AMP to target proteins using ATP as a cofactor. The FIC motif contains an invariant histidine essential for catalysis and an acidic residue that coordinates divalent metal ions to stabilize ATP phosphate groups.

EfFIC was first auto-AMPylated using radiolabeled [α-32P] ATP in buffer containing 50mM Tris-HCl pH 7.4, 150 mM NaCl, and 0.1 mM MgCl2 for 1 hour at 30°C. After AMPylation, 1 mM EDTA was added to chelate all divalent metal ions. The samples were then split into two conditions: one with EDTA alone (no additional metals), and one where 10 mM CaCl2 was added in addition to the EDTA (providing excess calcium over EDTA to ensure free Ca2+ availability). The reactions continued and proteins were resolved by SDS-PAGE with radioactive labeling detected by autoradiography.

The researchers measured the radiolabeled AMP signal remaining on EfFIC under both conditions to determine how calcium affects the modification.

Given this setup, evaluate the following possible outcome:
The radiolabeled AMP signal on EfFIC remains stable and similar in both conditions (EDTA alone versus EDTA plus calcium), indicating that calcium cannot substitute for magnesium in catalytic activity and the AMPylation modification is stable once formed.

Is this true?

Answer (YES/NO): NO